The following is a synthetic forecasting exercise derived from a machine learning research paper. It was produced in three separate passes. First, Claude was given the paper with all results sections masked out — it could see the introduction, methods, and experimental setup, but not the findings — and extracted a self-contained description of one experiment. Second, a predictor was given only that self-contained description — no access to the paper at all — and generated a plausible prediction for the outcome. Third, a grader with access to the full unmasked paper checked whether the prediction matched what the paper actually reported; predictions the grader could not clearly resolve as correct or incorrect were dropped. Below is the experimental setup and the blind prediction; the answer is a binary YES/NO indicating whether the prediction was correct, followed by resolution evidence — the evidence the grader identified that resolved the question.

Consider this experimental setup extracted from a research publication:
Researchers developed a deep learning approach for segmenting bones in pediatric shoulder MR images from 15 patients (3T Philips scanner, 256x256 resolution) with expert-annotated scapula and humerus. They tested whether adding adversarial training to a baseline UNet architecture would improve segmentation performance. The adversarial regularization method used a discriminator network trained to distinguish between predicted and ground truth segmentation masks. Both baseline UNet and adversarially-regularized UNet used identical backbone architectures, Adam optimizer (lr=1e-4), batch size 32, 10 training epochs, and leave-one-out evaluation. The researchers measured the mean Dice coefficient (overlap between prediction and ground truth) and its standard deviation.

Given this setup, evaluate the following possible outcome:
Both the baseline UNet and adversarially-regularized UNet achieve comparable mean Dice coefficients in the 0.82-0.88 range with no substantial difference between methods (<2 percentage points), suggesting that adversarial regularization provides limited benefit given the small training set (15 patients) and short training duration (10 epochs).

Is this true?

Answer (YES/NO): YES